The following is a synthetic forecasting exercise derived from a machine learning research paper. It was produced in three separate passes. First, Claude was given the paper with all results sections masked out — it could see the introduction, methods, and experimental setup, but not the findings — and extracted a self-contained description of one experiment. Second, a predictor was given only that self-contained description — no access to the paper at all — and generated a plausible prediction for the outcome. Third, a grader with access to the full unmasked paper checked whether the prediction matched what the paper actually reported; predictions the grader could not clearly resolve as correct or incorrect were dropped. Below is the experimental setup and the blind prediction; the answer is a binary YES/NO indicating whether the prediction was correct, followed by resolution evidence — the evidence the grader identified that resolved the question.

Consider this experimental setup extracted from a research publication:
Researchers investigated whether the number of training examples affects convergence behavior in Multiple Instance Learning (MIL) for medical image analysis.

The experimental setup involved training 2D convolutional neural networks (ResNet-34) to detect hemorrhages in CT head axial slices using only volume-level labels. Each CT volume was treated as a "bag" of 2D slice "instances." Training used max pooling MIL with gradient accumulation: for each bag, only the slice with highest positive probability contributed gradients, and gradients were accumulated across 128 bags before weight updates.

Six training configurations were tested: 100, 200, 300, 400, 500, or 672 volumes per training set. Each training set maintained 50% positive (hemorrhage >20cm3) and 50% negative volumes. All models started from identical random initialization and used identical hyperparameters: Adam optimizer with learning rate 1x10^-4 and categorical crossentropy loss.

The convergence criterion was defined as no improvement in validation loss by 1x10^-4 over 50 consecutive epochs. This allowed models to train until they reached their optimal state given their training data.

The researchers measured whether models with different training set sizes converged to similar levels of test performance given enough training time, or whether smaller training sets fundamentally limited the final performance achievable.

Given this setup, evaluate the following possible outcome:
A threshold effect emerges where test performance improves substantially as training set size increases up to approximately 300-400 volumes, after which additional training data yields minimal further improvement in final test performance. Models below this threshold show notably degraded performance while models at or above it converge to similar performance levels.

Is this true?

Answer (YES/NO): NO